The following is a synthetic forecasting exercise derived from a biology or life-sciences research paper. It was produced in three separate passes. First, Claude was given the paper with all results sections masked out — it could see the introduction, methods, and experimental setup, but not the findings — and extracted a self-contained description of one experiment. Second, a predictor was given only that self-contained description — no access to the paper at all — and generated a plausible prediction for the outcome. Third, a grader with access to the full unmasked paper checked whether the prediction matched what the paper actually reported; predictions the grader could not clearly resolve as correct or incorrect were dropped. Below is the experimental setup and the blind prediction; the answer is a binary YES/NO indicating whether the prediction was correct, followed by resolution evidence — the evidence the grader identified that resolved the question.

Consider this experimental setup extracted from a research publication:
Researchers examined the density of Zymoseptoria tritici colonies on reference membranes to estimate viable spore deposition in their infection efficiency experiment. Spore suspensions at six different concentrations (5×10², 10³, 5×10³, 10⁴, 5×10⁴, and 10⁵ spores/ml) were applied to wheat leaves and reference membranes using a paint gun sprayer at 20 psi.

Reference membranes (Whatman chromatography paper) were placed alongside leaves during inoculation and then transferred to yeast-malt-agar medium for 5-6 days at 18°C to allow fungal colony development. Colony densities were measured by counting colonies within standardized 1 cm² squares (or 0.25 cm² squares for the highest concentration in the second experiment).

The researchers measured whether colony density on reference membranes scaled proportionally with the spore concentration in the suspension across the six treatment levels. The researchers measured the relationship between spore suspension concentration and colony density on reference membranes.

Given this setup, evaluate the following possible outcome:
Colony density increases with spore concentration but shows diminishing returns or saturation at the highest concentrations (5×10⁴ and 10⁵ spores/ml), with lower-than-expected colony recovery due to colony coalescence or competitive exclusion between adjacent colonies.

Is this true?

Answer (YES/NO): NO